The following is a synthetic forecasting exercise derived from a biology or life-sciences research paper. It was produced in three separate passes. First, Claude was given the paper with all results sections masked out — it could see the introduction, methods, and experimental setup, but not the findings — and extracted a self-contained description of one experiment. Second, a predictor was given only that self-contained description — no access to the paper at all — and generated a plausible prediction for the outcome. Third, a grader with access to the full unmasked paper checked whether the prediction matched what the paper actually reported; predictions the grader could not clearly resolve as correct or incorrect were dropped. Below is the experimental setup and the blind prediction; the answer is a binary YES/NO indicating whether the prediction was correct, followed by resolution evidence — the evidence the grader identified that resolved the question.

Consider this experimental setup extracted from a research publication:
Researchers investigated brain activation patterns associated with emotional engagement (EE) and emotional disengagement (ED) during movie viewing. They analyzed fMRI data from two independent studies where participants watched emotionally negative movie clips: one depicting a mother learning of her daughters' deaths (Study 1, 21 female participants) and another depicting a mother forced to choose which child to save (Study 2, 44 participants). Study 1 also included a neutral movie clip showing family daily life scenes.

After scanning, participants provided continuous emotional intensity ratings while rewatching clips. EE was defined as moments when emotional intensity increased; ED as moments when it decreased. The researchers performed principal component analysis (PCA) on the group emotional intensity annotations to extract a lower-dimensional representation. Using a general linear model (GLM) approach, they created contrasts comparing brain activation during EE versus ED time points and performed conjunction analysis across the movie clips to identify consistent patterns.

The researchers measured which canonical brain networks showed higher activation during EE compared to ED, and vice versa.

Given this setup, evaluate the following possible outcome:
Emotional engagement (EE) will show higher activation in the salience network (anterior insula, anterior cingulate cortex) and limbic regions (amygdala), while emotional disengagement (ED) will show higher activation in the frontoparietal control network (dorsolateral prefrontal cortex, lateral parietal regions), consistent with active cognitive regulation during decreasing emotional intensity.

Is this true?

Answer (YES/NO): NO